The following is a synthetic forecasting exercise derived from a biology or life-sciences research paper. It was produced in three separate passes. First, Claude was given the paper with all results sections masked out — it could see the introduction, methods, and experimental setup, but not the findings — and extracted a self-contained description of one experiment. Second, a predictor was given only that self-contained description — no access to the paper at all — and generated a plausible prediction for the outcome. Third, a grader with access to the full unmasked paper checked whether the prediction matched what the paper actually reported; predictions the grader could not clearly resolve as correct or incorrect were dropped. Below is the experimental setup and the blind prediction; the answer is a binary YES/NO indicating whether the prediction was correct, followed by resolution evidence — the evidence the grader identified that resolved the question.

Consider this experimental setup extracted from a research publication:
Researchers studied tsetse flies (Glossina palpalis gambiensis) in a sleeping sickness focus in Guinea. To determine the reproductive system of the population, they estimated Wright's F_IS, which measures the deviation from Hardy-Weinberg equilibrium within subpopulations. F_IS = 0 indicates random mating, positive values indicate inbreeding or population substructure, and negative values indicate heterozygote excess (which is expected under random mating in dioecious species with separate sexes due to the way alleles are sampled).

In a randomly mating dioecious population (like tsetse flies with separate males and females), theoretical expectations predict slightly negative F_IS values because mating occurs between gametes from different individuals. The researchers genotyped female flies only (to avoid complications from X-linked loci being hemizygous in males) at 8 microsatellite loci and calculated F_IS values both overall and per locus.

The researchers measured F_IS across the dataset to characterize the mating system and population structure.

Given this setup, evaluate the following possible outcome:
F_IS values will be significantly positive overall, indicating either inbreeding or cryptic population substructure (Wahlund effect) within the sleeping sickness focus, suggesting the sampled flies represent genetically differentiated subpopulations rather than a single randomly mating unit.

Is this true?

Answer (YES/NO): NO